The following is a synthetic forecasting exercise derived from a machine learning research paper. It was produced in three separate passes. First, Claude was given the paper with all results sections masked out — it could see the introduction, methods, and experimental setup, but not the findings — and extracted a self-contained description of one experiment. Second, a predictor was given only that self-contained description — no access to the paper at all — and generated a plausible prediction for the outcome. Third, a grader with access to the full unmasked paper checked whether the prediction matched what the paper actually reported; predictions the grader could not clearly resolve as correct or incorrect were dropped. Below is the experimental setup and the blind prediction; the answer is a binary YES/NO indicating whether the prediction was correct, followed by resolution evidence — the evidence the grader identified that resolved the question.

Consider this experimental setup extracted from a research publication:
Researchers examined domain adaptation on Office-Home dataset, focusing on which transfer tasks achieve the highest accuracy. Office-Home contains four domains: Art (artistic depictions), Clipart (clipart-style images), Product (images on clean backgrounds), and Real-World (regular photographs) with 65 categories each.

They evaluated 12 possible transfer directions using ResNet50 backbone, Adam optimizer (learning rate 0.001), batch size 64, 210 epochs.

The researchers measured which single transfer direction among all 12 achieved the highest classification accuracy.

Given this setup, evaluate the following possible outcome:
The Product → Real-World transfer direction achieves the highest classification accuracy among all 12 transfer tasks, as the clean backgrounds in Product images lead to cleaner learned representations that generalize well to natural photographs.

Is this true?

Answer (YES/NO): NO